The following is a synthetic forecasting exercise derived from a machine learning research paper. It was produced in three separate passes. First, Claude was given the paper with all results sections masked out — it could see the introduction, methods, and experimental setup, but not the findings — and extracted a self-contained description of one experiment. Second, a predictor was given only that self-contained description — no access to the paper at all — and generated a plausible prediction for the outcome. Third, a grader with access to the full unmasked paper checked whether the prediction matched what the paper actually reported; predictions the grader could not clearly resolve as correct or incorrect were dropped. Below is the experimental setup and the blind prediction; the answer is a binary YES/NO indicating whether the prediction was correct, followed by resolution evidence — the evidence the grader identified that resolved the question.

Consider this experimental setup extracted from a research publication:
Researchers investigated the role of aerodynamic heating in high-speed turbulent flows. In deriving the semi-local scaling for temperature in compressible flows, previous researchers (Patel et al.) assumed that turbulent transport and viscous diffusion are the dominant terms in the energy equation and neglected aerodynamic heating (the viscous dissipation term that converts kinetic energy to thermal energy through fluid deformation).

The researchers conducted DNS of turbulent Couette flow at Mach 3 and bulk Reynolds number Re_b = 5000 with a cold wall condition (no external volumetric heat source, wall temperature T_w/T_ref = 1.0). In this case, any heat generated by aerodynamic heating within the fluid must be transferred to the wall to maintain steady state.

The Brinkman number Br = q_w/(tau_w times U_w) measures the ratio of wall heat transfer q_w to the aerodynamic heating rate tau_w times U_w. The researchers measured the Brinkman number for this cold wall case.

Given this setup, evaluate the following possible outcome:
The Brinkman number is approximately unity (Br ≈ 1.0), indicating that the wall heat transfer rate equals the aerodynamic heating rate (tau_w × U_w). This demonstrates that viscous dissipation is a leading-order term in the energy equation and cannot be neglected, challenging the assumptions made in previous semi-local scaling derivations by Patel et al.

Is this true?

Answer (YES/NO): YES